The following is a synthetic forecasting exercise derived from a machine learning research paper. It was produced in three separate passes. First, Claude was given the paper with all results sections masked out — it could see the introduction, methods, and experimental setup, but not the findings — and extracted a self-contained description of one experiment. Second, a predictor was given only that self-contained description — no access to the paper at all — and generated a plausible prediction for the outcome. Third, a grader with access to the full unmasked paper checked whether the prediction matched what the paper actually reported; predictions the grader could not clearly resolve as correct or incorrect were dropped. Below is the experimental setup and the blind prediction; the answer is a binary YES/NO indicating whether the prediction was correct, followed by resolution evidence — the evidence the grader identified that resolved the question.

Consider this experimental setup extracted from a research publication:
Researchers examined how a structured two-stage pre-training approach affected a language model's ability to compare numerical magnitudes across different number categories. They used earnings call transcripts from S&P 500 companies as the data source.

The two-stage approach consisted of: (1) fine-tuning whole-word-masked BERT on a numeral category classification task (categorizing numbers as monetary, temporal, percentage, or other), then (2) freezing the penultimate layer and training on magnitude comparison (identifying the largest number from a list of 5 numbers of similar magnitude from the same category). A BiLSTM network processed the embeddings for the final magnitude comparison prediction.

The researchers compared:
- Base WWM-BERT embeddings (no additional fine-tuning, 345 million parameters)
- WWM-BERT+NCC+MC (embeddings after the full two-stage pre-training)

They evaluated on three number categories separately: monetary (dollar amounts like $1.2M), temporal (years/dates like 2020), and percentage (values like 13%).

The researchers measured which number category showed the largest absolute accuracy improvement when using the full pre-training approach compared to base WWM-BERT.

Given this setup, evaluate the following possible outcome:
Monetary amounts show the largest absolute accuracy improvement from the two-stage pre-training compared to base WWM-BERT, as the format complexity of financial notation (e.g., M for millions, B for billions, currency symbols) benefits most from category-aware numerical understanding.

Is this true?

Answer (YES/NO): NO